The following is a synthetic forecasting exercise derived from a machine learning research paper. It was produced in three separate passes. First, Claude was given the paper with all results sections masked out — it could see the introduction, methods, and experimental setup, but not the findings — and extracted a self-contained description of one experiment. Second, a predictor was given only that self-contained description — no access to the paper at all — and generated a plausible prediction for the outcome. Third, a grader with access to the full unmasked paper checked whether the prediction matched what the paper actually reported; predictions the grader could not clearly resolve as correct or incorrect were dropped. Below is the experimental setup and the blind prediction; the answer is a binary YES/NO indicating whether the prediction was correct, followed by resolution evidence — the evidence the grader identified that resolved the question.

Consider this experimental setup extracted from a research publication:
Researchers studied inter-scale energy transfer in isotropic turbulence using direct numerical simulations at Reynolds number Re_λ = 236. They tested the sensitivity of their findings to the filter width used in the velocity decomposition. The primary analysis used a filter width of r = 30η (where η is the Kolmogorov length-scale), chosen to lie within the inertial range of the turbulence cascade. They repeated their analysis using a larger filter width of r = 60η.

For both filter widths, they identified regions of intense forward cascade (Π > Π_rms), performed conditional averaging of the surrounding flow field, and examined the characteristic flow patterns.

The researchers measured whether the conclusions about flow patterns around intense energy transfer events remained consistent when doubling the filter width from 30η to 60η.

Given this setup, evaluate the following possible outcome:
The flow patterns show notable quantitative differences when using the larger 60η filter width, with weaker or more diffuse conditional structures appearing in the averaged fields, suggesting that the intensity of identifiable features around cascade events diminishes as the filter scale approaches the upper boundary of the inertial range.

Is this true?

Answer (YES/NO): NO